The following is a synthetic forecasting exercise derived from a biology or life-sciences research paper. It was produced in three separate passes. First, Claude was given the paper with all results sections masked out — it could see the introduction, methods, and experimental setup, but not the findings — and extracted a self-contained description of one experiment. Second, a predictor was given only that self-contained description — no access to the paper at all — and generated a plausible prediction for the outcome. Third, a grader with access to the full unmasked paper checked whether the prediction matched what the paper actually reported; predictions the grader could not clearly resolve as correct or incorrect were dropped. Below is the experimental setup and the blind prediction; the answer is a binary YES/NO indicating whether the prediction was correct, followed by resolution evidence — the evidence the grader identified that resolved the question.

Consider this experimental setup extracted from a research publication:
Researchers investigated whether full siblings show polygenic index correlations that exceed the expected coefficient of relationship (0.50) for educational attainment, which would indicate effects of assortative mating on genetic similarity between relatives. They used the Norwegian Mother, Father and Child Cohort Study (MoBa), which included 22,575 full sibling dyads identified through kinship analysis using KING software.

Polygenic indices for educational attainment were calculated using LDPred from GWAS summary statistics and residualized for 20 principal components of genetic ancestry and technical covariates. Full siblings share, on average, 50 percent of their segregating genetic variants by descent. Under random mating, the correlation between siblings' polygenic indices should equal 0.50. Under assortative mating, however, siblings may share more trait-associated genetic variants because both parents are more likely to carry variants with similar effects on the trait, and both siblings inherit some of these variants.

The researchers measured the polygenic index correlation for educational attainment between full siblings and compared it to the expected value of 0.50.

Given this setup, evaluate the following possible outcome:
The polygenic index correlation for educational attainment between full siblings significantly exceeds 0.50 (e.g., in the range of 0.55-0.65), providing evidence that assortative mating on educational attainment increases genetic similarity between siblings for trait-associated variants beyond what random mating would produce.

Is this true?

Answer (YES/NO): YES